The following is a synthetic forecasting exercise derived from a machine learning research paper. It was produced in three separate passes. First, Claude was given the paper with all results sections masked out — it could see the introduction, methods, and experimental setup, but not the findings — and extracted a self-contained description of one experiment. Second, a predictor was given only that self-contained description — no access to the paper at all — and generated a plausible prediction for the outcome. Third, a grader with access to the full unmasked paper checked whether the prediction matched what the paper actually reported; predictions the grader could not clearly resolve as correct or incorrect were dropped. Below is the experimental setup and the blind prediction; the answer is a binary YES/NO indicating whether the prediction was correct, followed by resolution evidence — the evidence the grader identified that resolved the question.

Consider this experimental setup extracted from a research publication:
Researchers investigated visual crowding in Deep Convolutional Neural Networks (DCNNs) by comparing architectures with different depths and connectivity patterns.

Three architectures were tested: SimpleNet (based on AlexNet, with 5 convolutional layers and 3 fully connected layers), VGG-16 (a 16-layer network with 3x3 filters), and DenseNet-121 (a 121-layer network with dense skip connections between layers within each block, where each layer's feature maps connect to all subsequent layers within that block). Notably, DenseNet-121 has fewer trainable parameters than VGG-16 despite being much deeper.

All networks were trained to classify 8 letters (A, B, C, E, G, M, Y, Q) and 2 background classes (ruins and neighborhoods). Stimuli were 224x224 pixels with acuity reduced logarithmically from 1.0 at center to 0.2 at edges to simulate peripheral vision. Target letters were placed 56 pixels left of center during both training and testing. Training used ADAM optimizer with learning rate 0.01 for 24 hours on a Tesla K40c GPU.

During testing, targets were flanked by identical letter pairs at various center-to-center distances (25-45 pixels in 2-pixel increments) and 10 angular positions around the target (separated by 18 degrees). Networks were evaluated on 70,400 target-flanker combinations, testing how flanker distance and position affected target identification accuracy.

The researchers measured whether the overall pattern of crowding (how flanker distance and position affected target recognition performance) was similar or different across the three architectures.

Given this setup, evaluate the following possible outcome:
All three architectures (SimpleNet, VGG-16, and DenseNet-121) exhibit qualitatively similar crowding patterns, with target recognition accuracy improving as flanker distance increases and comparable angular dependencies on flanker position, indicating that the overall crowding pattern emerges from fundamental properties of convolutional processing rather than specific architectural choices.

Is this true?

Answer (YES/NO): YES